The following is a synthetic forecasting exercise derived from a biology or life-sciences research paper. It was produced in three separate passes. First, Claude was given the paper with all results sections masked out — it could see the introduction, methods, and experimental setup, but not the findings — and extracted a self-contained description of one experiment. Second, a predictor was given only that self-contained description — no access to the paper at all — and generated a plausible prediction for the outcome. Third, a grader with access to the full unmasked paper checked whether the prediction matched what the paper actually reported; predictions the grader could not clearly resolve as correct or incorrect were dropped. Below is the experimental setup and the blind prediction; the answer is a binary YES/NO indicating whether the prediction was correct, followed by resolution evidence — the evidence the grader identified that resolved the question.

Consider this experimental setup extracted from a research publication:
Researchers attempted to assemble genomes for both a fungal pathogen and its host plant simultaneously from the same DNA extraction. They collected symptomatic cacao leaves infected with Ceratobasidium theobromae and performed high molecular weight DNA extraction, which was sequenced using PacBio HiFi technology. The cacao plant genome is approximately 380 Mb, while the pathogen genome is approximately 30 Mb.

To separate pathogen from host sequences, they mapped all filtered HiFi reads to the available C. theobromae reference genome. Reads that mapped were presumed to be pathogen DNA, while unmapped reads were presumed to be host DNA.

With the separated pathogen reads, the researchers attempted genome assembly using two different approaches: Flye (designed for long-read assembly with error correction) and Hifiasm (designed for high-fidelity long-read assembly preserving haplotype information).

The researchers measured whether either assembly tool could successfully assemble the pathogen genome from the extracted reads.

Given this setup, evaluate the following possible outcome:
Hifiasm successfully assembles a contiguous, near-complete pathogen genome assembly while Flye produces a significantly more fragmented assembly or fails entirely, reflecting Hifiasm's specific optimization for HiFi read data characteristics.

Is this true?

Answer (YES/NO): NO